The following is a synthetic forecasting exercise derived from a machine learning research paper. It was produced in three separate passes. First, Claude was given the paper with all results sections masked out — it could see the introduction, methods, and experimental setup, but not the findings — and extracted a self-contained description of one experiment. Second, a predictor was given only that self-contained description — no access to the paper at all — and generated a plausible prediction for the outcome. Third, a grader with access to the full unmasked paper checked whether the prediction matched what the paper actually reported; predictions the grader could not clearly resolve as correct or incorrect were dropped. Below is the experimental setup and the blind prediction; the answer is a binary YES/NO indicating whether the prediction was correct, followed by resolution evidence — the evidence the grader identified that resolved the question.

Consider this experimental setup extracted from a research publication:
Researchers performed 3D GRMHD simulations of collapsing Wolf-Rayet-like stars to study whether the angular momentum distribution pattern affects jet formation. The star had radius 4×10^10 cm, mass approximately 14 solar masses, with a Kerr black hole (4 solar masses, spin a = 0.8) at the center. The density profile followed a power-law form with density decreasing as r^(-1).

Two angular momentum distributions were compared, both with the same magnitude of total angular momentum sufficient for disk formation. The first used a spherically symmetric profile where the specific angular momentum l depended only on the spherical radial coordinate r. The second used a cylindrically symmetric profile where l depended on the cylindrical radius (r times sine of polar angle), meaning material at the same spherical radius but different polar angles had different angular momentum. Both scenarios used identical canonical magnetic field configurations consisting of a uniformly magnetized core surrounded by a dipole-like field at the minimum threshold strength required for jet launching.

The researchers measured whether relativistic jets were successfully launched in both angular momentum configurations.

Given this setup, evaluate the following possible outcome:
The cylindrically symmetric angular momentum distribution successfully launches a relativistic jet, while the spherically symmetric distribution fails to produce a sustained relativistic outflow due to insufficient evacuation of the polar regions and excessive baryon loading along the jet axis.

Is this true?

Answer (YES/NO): NO